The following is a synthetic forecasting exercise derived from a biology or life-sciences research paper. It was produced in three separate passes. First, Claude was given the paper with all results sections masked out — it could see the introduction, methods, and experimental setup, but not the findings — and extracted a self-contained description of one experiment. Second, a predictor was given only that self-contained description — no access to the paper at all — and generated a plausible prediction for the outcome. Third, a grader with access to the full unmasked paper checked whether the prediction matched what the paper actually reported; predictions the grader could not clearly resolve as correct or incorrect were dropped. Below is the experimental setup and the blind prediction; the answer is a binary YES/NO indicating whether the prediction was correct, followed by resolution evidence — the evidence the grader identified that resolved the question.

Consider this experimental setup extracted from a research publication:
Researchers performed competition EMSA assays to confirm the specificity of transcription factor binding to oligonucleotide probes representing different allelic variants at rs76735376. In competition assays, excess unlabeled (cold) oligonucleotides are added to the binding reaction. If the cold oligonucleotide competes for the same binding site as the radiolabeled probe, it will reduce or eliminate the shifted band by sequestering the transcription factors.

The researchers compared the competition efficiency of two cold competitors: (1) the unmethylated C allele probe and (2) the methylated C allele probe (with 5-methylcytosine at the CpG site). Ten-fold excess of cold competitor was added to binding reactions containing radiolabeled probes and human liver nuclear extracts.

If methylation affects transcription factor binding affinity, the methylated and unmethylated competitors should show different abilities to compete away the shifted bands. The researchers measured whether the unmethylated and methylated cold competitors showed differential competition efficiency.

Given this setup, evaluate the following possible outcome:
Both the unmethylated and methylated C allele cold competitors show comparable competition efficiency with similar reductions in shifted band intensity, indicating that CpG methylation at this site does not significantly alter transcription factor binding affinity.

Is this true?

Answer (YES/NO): YES